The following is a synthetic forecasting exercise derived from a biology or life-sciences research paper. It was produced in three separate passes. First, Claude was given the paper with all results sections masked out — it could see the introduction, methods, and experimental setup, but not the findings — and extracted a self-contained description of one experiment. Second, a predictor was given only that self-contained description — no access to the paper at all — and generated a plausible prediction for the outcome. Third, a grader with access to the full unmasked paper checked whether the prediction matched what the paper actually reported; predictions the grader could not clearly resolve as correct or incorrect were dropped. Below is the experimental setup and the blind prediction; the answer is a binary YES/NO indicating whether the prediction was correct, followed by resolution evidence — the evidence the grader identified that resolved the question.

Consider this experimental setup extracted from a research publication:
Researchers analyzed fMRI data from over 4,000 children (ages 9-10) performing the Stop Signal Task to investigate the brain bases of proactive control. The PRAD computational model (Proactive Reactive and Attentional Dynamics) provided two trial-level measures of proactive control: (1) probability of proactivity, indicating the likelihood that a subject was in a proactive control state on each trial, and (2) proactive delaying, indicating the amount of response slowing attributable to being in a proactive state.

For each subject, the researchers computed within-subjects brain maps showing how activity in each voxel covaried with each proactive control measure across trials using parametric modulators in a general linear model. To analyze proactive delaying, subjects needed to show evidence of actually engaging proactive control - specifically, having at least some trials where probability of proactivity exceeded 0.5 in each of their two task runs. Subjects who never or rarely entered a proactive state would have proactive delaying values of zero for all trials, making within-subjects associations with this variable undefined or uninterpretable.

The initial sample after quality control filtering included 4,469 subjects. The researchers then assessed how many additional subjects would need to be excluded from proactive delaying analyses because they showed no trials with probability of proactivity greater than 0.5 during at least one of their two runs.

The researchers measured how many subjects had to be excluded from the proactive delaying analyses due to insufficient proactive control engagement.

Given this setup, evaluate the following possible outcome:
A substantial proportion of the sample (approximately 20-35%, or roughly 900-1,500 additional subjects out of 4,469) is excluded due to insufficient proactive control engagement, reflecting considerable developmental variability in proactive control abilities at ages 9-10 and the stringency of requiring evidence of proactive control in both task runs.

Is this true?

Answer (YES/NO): NO